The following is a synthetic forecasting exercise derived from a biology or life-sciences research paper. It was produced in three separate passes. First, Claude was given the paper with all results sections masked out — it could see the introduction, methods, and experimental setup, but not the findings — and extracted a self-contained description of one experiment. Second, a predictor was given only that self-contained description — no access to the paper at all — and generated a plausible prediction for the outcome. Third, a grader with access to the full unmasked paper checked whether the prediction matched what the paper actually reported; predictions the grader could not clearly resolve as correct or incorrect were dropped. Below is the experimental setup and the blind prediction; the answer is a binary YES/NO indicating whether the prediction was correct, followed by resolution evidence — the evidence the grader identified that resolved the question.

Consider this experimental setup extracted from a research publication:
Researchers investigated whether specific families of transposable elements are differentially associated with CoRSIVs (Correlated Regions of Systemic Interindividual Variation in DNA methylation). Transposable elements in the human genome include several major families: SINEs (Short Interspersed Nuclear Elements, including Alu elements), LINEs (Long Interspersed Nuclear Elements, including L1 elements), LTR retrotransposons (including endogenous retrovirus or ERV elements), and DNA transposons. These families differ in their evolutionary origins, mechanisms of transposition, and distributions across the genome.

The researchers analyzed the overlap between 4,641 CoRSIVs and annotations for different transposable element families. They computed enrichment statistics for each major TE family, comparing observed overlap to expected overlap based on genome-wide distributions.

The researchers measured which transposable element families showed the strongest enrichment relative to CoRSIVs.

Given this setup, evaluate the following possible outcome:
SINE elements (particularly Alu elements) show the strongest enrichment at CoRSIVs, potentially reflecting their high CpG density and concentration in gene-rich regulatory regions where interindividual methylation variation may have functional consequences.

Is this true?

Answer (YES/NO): NO